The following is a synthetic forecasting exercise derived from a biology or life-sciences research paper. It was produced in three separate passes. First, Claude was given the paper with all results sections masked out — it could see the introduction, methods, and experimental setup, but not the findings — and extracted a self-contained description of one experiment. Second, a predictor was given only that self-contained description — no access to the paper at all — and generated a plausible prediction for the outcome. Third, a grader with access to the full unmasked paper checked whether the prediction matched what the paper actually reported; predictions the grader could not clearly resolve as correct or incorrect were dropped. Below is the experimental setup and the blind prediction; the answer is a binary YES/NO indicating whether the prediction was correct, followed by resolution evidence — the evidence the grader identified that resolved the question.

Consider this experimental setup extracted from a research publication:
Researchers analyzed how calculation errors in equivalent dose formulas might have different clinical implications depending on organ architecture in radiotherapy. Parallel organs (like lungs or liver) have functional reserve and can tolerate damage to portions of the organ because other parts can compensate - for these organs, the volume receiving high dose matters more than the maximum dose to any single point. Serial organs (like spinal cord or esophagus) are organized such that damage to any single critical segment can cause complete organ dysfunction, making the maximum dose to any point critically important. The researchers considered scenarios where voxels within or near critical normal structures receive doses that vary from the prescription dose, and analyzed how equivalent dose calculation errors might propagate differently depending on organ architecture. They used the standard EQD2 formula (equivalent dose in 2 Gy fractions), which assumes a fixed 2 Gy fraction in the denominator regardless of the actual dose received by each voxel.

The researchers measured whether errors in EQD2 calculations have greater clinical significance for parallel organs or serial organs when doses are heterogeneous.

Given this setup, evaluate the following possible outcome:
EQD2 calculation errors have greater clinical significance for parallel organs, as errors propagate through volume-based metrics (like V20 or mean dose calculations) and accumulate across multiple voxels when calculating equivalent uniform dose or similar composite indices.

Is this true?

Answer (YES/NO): NO